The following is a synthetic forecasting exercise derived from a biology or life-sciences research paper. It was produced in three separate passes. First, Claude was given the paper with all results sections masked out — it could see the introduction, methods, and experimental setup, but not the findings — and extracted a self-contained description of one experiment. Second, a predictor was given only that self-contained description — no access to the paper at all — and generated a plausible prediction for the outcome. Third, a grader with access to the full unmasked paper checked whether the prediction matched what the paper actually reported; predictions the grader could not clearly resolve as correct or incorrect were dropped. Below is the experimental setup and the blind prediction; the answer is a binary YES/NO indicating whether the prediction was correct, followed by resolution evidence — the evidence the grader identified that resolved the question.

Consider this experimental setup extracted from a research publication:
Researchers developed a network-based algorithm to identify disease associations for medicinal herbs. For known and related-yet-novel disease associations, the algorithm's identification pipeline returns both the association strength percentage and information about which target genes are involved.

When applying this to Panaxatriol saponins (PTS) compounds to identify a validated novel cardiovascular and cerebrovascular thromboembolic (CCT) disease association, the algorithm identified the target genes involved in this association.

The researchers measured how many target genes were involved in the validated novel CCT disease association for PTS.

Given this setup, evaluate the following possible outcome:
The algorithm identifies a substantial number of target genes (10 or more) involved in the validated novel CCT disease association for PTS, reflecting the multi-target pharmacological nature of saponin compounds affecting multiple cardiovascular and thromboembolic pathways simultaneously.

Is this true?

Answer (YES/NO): YES